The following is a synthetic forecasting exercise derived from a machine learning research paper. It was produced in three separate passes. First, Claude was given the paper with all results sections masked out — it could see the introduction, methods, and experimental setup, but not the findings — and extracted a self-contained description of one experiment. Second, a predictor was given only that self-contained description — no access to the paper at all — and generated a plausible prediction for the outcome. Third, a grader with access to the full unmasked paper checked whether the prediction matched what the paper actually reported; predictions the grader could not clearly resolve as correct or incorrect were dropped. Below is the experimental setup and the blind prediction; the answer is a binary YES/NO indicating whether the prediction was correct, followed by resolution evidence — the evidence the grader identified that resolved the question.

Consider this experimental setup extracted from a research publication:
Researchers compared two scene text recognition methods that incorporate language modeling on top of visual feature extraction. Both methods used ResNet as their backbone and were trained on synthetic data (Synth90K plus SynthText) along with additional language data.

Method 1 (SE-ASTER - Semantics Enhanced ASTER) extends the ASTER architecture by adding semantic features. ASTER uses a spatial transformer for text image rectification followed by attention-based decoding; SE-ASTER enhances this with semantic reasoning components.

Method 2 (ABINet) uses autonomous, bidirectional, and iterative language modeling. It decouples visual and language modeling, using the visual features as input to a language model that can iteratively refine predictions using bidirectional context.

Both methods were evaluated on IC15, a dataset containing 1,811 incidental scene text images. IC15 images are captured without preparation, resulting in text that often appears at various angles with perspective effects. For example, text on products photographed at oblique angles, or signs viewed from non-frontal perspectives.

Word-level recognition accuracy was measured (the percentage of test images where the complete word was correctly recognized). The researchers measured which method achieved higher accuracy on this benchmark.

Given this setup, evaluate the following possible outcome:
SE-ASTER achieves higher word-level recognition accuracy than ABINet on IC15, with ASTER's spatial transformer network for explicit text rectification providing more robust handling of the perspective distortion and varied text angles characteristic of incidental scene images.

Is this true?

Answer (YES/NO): NO